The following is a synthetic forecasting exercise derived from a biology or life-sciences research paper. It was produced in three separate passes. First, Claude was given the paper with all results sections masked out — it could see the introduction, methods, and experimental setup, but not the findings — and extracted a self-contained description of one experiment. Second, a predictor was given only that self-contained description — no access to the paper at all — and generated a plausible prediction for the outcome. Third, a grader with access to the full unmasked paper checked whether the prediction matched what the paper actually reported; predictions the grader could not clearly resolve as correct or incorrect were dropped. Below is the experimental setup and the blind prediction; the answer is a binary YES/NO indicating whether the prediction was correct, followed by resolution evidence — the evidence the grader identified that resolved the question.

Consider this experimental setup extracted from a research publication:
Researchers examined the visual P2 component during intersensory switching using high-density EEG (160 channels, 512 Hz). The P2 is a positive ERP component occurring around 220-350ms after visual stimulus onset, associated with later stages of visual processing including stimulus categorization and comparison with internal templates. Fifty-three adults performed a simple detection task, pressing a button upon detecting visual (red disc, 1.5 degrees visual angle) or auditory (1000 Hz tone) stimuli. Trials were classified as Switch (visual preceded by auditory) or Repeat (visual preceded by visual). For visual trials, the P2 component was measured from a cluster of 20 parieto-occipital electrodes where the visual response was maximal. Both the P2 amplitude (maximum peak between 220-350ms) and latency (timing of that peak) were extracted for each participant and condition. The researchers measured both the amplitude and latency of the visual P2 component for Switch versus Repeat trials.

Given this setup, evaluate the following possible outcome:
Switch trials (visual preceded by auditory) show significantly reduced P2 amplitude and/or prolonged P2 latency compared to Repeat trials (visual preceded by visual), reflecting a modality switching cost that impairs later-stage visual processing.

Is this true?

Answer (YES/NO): YES